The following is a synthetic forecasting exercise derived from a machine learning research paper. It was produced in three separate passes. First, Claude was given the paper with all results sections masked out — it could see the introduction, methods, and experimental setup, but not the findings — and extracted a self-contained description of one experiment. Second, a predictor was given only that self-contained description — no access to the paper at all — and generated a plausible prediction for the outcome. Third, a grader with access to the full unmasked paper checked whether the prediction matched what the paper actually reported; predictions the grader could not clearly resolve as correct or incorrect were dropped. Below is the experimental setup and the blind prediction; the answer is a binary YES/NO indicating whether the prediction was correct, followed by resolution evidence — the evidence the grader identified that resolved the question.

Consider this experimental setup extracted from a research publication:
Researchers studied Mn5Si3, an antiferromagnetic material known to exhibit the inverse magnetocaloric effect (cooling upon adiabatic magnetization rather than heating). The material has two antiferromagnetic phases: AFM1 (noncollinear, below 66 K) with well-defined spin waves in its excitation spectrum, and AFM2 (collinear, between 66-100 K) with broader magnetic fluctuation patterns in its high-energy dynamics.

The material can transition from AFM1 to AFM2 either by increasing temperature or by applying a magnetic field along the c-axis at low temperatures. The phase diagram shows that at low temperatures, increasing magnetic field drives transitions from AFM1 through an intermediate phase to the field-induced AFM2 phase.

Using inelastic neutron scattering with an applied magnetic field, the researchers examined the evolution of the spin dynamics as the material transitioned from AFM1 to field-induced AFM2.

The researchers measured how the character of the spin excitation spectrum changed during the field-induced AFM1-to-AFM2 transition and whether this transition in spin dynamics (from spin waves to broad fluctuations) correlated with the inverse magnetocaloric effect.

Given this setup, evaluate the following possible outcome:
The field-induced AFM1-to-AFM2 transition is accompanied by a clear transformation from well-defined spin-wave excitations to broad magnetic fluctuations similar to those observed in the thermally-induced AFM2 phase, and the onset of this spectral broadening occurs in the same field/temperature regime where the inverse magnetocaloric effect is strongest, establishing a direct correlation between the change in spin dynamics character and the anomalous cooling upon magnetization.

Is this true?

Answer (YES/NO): YES